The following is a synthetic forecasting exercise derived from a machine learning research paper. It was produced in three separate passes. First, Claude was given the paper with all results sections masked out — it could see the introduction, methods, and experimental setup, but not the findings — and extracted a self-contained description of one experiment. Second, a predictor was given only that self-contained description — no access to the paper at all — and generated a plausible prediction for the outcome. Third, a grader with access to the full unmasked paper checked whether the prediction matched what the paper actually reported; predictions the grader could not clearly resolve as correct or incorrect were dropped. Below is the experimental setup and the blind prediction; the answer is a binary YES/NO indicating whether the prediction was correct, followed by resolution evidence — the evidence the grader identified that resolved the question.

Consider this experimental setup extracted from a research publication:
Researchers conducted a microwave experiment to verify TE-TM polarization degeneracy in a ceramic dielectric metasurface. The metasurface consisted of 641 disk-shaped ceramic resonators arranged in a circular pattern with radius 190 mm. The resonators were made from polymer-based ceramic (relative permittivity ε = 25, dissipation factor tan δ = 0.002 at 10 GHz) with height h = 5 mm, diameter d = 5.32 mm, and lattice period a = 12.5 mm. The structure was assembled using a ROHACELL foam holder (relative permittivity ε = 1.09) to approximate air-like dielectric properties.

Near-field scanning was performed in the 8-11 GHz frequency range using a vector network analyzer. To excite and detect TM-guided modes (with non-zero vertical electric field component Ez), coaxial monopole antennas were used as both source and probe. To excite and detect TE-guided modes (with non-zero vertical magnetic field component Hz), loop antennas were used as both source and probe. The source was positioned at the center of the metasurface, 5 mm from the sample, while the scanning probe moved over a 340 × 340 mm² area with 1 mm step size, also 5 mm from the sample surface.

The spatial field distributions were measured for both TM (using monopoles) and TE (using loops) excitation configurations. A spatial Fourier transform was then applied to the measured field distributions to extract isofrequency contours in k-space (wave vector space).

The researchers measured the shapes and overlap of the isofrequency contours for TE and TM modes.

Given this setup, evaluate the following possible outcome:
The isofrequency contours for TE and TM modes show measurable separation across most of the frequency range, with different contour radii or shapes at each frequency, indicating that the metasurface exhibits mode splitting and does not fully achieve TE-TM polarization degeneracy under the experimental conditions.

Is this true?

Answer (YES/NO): NO